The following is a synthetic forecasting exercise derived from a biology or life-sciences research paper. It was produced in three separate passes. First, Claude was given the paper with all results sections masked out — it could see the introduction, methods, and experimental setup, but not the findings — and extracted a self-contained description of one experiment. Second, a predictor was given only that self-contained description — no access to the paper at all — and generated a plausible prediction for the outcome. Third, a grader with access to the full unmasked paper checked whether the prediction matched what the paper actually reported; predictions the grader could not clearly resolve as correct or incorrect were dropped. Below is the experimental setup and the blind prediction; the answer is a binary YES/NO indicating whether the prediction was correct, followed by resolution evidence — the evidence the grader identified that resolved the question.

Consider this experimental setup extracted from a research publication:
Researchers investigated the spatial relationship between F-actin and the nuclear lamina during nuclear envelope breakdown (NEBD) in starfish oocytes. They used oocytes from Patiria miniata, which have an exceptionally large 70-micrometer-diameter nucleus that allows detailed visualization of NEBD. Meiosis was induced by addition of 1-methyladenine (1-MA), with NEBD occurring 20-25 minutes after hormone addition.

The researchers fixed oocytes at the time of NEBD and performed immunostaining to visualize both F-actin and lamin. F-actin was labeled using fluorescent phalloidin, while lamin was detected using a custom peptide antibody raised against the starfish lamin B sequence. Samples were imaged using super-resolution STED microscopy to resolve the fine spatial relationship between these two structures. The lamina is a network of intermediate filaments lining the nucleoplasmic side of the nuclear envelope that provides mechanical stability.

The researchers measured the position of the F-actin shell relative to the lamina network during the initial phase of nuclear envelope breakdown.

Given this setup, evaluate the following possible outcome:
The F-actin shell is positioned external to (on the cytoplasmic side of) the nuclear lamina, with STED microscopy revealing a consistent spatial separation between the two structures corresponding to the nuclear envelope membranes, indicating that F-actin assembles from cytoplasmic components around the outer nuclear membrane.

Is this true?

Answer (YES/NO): NO